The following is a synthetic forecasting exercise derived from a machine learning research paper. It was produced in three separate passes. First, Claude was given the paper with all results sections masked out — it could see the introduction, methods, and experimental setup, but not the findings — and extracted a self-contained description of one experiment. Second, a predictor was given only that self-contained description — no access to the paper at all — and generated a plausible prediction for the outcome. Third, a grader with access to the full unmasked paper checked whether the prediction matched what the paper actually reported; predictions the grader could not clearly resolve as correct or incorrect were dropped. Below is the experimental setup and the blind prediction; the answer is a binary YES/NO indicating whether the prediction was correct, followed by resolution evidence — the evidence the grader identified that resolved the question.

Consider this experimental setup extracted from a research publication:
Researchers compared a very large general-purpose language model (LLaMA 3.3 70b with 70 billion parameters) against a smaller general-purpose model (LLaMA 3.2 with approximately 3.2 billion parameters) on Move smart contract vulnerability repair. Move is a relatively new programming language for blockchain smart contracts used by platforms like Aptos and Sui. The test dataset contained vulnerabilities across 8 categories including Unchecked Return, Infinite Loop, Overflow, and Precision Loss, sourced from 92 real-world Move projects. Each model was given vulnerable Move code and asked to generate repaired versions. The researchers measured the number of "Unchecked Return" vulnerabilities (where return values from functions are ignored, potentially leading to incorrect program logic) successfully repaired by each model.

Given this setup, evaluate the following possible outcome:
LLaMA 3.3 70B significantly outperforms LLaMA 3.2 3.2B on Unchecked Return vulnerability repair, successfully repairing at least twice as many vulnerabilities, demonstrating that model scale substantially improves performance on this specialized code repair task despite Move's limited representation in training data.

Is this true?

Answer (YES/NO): YES